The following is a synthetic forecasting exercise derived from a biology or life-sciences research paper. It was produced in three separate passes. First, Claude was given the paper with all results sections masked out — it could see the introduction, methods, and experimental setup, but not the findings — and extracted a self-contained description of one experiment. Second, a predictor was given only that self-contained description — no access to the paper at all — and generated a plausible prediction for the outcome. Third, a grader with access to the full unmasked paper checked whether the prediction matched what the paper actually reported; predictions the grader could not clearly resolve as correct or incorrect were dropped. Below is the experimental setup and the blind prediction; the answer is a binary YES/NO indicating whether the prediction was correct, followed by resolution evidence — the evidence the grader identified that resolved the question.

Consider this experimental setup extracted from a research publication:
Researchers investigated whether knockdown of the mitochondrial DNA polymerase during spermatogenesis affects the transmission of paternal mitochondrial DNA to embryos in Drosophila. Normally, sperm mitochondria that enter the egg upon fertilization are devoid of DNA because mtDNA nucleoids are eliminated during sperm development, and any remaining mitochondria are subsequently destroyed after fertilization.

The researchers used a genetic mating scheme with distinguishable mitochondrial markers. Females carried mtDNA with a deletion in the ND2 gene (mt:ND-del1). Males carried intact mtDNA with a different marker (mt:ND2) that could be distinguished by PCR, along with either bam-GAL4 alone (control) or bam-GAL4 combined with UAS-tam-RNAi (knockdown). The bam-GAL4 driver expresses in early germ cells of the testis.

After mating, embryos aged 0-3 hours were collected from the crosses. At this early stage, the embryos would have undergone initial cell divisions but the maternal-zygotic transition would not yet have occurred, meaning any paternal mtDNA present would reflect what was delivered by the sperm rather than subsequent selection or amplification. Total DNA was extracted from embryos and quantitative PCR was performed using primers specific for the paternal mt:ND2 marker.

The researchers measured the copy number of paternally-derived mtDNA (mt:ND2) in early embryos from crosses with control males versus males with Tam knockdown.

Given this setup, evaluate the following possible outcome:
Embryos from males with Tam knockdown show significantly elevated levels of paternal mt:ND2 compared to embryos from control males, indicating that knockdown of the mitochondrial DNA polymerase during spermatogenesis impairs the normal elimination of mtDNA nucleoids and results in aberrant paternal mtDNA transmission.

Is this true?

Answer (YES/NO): YES